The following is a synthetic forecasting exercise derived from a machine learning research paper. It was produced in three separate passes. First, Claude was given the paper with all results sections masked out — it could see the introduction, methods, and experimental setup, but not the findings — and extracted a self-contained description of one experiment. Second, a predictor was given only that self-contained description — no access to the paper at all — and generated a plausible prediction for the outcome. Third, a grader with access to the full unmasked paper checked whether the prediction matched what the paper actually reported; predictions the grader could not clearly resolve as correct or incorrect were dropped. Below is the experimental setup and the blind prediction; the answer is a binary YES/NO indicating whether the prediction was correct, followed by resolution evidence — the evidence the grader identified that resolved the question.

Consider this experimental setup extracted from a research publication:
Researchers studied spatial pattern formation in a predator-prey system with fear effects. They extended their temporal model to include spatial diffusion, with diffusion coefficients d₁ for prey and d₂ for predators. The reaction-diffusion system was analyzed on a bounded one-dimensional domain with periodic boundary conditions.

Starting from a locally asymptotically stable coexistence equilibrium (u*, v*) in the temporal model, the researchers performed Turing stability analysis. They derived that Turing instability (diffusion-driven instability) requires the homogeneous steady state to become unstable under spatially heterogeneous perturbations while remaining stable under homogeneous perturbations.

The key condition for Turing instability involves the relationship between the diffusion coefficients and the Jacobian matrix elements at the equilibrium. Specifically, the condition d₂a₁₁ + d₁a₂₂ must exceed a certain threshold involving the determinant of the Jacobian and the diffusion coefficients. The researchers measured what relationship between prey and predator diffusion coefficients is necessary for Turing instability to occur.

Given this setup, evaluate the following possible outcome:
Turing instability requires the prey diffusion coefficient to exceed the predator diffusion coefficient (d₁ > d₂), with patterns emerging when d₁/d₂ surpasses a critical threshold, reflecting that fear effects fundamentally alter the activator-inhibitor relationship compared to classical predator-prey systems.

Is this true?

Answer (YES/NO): NO